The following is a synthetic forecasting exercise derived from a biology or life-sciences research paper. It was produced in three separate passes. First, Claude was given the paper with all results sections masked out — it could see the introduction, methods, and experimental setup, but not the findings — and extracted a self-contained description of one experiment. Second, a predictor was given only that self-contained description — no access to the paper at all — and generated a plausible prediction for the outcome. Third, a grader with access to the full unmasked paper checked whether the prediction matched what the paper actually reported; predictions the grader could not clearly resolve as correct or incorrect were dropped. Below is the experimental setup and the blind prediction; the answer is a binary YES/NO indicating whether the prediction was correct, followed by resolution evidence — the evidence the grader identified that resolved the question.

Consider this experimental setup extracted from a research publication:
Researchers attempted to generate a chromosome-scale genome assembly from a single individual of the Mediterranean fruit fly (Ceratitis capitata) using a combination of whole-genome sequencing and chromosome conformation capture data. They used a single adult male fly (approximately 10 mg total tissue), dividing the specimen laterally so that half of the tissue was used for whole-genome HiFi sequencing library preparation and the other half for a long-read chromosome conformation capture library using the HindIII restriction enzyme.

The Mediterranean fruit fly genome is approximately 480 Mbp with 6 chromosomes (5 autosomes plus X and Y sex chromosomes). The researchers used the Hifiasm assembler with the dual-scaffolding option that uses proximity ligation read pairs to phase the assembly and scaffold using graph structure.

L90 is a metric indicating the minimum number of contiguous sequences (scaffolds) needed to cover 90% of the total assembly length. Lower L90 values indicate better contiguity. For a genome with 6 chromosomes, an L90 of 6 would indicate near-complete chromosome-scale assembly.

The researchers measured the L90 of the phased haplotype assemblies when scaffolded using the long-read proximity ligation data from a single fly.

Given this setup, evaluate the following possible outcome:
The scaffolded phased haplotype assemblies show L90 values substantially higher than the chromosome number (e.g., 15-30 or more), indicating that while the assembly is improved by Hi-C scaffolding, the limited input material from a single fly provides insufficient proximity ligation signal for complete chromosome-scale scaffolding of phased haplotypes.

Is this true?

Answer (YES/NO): NO